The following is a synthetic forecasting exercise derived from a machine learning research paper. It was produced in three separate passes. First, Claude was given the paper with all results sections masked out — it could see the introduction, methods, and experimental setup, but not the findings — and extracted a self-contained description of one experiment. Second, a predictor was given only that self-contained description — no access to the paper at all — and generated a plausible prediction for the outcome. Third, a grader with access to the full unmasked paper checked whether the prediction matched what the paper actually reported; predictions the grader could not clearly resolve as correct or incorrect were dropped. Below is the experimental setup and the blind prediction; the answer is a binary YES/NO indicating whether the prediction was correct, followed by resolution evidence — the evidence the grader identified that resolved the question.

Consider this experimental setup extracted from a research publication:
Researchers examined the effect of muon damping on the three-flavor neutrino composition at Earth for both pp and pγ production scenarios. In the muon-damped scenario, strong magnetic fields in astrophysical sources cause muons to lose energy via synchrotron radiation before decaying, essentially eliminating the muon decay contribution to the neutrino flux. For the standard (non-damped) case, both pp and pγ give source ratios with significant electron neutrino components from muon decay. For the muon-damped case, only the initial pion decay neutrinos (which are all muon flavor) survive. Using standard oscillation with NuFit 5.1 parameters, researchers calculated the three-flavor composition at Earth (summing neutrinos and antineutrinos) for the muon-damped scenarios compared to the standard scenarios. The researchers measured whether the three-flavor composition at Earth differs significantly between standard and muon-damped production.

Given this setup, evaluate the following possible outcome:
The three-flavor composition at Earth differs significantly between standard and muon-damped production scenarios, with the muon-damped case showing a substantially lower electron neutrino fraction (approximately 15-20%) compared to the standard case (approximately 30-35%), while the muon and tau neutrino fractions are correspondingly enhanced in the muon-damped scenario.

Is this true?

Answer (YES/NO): NO